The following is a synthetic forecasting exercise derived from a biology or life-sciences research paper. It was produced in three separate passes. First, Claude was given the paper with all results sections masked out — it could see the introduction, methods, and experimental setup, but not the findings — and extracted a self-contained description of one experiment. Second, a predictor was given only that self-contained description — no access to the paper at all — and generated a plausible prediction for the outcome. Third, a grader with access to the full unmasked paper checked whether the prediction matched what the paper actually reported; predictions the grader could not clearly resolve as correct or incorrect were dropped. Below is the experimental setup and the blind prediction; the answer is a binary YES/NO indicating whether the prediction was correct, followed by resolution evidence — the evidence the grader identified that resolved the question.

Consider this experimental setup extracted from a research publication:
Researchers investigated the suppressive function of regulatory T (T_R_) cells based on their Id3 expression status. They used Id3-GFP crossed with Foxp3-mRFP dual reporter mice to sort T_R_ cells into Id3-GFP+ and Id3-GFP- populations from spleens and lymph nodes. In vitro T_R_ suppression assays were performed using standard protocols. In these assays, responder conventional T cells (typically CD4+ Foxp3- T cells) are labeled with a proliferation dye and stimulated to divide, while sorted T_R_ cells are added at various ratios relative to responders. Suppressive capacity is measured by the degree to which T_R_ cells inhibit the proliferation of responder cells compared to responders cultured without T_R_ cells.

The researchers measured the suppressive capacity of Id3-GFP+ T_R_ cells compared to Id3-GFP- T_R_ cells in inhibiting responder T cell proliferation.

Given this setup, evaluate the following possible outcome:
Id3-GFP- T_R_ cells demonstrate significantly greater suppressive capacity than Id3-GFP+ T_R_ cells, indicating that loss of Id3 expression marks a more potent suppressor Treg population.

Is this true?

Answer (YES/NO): YES